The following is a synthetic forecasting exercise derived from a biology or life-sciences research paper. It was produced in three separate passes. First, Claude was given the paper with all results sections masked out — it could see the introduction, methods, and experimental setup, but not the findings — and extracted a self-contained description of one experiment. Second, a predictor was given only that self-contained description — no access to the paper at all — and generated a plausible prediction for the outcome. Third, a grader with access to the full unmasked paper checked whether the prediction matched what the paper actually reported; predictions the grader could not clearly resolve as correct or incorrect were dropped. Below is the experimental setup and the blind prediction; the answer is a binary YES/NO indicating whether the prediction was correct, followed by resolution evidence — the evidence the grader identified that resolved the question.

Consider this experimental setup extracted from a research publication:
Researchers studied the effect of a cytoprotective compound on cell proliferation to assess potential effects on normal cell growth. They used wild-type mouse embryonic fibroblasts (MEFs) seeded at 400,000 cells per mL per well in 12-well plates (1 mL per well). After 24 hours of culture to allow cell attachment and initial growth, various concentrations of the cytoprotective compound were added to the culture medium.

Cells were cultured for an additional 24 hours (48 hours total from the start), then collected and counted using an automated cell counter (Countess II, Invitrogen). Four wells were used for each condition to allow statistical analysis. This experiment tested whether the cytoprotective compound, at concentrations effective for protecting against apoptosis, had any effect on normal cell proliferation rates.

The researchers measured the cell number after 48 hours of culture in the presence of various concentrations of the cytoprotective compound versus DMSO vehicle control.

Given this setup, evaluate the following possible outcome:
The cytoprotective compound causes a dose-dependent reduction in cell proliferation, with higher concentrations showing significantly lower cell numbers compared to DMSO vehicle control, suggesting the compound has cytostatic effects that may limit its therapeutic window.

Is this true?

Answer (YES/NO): NO